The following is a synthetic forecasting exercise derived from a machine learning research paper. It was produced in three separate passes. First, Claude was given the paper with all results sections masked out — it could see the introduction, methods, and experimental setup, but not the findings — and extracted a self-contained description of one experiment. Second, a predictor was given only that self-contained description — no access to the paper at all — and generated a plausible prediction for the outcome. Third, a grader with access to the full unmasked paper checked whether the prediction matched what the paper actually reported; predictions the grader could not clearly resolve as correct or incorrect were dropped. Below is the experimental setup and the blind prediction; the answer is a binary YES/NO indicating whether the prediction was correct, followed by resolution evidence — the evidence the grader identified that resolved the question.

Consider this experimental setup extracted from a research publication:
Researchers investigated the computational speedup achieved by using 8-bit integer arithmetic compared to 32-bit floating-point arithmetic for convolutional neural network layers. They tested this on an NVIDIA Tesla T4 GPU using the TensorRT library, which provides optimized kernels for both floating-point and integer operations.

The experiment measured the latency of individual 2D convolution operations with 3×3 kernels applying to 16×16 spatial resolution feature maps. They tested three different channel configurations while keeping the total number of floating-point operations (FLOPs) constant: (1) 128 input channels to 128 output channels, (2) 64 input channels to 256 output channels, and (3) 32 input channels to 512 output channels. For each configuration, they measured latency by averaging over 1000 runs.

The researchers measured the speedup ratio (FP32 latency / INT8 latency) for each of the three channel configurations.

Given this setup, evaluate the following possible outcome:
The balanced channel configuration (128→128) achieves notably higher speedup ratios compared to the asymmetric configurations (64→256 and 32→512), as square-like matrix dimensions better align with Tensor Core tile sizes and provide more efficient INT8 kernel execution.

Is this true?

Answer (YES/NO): YES